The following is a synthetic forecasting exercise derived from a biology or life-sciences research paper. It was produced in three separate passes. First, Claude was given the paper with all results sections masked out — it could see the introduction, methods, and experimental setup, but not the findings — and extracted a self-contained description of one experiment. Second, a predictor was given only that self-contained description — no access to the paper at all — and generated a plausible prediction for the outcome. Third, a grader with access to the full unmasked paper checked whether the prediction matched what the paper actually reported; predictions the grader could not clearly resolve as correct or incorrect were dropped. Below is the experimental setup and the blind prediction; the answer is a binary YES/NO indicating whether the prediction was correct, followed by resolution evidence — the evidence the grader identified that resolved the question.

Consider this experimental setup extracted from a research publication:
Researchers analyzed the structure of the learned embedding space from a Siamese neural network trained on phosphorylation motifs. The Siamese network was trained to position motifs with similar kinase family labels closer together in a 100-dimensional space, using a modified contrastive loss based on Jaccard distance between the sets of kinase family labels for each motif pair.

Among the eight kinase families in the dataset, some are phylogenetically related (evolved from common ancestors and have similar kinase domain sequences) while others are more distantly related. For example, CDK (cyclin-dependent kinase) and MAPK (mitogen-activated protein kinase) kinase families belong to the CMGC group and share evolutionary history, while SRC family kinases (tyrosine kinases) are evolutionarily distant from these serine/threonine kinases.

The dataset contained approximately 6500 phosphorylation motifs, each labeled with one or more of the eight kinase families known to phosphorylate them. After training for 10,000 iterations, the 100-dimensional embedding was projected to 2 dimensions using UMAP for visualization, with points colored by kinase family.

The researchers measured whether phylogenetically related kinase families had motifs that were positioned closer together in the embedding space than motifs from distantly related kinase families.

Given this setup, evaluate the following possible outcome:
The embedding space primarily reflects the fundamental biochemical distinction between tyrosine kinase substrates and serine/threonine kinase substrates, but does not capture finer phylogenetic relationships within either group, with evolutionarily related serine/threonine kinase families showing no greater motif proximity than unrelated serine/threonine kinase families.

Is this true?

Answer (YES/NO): NO